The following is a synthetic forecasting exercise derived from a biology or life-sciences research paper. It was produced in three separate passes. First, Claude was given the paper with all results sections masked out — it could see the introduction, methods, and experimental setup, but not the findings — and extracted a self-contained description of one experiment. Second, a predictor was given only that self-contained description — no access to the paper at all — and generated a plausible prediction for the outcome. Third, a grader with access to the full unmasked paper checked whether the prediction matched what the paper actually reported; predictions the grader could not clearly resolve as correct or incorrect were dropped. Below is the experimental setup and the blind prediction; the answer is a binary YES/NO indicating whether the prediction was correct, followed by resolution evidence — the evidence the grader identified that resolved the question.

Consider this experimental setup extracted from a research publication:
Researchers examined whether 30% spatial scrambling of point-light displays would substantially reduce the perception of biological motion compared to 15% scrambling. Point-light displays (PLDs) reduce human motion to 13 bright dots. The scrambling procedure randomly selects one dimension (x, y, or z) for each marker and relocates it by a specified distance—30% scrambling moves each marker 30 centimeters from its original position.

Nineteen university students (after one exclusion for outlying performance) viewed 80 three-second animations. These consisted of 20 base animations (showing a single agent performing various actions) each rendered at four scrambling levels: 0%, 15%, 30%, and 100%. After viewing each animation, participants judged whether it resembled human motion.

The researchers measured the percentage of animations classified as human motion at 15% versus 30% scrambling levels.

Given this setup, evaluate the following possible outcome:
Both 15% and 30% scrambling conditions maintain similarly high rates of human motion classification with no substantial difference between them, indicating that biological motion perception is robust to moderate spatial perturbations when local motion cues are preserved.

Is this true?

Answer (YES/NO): NO